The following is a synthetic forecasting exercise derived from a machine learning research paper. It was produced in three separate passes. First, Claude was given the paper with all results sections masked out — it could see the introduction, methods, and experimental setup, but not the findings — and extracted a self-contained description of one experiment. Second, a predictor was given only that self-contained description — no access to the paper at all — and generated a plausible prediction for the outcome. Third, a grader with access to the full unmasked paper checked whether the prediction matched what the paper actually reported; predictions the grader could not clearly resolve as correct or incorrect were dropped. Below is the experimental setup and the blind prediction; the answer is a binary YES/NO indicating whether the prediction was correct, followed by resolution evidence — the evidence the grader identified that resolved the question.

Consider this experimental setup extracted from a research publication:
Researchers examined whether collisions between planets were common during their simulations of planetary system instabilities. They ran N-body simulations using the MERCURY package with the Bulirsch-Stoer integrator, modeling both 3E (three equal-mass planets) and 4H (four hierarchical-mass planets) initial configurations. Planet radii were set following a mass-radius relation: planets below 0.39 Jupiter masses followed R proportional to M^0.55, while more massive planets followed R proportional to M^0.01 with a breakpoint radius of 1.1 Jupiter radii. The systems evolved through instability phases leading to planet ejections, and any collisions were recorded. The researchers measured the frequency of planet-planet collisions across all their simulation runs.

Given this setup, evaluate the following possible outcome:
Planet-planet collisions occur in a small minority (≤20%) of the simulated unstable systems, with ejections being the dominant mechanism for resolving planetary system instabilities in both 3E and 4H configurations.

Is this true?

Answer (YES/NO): YES